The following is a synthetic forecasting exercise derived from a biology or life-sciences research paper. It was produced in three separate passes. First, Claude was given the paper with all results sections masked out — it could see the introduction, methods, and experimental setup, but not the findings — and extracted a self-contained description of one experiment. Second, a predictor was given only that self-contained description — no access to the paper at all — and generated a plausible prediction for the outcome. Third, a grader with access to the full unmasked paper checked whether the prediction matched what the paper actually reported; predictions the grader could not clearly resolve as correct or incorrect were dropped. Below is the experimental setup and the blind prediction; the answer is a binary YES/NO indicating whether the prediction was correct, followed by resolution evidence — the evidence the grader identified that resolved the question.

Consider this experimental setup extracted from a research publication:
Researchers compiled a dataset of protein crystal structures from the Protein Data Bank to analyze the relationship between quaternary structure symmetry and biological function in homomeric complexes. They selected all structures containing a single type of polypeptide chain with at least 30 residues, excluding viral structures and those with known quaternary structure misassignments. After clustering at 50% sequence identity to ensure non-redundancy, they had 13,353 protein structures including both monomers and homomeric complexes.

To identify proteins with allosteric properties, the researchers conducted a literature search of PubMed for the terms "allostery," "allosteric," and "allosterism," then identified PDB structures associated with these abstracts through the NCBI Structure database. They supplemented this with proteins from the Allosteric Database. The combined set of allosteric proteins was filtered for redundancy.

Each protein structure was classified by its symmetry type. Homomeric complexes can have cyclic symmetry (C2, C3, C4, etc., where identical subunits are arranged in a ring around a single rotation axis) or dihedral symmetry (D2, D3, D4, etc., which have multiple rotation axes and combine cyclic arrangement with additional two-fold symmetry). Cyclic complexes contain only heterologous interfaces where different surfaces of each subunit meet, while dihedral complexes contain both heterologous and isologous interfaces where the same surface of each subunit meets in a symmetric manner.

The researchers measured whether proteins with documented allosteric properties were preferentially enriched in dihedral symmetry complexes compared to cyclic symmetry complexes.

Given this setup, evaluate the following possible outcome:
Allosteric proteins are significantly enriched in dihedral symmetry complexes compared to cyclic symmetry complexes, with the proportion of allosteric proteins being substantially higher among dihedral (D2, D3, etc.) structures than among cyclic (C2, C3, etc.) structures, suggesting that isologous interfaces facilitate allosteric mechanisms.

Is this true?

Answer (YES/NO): YES